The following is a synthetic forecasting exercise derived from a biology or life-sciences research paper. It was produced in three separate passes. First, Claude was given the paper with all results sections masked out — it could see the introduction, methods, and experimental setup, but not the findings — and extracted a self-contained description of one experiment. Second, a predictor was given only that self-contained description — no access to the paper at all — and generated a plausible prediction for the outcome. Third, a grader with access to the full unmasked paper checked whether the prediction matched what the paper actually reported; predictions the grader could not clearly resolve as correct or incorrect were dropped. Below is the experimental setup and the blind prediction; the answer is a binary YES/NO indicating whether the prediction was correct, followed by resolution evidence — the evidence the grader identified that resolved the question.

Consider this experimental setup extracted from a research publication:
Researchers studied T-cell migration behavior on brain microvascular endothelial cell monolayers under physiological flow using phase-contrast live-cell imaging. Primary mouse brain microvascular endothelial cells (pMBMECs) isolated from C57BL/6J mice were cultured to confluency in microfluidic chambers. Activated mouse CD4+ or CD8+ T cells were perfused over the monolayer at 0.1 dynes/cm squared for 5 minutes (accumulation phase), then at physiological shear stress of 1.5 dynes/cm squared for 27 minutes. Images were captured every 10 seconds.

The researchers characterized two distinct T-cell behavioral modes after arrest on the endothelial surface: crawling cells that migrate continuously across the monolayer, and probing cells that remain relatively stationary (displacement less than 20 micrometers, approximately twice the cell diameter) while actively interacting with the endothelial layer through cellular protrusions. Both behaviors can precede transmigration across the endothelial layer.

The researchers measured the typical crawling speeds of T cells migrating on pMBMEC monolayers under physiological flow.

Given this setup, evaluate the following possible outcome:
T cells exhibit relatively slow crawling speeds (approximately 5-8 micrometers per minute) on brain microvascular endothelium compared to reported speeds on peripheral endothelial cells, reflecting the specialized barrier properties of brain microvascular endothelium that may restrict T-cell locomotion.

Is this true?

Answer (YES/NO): YES